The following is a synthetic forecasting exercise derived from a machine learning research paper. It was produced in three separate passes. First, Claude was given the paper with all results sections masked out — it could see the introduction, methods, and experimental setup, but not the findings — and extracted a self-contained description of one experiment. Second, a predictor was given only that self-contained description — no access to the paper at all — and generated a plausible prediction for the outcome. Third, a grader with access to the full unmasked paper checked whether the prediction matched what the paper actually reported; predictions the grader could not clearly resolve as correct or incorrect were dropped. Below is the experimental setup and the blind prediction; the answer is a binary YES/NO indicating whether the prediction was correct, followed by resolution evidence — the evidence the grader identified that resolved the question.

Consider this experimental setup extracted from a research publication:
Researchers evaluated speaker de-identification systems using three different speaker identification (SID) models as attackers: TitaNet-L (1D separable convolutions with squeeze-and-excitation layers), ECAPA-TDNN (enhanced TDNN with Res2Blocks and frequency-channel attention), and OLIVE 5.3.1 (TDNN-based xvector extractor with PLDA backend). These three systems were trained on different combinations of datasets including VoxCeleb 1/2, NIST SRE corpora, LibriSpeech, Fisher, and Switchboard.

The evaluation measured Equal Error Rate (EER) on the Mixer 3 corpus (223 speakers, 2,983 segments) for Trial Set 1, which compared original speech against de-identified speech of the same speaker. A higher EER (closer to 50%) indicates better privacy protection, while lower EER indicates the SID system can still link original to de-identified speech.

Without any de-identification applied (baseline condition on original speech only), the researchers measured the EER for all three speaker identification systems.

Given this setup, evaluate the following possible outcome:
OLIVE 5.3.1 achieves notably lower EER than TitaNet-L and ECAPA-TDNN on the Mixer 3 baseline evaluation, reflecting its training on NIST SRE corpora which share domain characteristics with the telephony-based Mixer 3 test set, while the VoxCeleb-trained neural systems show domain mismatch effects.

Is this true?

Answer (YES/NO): NO